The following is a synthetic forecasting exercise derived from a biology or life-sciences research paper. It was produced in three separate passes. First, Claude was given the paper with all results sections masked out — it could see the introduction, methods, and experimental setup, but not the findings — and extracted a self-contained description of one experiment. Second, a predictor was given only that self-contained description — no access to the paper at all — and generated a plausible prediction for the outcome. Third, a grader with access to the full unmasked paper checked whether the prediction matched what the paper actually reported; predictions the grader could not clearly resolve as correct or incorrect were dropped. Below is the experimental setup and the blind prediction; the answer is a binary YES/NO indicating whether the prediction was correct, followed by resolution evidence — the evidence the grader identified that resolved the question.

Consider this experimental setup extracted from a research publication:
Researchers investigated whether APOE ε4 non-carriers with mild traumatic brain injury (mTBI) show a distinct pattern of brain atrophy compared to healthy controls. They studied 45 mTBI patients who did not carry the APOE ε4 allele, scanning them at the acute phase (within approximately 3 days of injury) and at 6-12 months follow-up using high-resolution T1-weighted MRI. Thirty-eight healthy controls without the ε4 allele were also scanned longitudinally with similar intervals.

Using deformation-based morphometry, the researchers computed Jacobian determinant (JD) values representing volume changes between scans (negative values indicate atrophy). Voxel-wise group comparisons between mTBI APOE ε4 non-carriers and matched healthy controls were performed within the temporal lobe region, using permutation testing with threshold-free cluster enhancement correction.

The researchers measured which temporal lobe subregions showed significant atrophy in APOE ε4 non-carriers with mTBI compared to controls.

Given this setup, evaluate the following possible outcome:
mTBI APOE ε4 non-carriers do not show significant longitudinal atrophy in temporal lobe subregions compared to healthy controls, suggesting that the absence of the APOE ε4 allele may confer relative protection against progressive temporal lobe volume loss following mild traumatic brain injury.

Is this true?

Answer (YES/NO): NO